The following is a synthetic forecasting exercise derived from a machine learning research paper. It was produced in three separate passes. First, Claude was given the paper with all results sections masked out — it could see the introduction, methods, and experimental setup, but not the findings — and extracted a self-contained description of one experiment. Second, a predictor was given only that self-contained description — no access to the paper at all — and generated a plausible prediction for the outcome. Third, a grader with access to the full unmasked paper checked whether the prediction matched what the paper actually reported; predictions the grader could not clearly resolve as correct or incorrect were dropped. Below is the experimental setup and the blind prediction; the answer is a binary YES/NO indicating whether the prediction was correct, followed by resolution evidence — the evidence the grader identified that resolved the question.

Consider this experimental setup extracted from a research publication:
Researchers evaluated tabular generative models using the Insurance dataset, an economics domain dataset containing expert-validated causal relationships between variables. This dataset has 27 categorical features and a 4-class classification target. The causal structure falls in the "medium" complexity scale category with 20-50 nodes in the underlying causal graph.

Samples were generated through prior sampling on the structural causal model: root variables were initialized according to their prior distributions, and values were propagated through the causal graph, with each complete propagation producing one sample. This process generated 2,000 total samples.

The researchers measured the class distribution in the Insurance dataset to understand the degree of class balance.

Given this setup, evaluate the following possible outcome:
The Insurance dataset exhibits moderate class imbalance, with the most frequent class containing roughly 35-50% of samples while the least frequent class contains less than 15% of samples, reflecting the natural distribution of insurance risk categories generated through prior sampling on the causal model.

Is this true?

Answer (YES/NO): NO